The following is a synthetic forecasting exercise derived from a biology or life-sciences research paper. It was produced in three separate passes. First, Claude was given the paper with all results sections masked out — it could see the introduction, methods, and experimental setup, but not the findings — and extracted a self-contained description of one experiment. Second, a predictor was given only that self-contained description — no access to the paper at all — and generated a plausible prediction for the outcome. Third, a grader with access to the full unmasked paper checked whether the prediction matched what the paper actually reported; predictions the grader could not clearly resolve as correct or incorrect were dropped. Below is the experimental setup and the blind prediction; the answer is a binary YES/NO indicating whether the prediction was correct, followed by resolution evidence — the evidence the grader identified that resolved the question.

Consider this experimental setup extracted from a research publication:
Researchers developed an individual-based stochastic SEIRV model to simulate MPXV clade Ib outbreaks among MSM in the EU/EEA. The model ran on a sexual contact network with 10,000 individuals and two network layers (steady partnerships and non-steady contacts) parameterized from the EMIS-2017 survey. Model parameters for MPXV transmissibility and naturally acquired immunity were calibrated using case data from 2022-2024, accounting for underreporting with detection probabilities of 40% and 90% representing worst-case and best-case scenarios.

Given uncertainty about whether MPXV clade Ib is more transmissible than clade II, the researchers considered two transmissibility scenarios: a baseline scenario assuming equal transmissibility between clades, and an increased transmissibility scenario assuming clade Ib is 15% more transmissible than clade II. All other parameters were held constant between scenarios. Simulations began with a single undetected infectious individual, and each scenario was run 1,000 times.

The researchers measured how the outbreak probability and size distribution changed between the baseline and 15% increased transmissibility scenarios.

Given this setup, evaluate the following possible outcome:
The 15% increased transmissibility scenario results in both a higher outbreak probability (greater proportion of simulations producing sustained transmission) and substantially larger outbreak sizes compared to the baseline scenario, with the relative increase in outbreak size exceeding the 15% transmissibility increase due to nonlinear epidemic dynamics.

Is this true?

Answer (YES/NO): YES